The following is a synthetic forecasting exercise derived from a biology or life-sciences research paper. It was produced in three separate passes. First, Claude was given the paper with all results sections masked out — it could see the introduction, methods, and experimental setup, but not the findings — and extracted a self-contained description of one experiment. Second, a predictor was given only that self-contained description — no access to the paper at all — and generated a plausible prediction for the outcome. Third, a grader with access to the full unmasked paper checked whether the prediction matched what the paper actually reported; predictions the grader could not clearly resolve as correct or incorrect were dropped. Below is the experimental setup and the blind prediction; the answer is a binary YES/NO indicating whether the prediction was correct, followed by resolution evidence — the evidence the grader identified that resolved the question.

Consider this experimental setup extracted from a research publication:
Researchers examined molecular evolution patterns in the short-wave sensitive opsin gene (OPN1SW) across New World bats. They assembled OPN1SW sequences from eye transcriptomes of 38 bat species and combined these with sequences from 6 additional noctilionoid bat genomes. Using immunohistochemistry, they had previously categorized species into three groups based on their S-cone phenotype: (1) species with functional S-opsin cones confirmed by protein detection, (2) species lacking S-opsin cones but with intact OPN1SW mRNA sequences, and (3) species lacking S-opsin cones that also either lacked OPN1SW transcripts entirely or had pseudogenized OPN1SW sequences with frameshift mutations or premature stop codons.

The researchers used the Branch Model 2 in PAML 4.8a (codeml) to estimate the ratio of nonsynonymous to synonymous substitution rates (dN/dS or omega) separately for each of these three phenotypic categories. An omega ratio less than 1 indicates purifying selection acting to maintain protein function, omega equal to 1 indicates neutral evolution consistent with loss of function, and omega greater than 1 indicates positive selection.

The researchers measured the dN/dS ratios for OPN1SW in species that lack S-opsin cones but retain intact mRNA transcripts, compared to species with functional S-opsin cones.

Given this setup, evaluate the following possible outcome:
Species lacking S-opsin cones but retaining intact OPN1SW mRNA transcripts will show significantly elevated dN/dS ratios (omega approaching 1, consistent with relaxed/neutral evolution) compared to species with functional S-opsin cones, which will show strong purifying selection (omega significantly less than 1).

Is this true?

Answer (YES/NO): NO